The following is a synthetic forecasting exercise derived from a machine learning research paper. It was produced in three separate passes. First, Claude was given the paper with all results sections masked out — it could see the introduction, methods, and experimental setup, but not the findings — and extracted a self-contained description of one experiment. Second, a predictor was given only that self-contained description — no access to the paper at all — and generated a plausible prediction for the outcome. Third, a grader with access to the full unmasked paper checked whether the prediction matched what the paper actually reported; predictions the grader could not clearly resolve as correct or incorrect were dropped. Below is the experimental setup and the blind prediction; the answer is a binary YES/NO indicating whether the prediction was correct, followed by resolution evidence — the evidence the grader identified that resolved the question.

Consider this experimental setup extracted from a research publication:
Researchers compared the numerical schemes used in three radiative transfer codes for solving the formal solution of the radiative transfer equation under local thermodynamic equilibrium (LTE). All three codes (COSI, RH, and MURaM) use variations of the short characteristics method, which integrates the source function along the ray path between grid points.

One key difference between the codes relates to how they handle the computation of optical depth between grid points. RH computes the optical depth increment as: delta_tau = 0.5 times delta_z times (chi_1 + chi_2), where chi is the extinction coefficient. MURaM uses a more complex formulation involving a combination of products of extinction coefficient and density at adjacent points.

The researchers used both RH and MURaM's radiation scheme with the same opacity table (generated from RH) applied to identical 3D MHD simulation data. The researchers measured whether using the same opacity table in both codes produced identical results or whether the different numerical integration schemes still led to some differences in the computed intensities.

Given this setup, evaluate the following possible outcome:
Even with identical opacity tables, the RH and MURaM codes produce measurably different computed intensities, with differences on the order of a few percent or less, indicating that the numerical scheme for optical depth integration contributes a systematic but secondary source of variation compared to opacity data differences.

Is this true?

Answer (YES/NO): YES